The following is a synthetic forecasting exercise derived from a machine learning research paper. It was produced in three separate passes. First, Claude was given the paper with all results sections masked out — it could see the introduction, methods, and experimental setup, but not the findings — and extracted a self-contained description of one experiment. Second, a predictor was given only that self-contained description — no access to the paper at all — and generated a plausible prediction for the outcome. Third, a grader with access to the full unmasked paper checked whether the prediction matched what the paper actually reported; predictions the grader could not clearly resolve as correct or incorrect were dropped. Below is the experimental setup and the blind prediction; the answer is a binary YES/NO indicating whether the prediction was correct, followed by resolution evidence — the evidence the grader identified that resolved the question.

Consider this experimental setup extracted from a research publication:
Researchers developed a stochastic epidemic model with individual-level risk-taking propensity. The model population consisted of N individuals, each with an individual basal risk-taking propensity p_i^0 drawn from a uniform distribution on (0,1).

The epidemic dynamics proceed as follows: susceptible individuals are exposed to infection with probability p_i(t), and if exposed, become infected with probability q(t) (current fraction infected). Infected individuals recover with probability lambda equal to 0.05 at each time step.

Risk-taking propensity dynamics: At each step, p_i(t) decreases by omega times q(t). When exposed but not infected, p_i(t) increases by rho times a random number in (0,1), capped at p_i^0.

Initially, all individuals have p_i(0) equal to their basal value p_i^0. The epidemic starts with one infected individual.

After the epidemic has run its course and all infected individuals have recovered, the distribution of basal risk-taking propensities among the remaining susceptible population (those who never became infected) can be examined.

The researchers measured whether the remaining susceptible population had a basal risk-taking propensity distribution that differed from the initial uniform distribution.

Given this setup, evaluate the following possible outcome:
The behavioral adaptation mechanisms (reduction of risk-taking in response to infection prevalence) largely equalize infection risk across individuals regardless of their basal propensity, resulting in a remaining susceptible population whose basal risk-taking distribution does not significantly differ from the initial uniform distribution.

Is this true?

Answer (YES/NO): NO